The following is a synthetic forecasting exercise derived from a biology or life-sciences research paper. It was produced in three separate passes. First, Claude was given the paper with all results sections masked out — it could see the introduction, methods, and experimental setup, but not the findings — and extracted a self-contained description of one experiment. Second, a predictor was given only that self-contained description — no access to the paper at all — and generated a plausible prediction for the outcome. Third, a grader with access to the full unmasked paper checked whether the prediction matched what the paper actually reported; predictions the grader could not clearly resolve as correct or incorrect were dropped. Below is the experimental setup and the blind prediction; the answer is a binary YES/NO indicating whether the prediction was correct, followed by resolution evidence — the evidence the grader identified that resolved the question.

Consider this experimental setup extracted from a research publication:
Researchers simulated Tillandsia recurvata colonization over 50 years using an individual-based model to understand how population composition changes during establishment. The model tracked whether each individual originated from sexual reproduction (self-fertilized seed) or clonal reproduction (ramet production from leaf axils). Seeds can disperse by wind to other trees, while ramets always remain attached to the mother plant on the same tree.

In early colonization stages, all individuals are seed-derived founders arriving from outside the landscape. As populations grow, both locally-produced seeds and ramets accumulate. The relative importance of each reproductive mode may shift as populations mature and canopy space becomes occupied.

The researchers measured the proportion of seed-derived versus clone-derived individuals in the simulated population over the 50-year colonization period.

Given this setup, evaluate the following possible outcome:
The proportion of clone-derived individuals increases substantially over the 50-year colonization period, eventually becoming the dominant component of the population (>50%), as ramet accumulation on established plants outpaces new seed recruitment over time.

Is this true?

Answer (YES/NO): YES